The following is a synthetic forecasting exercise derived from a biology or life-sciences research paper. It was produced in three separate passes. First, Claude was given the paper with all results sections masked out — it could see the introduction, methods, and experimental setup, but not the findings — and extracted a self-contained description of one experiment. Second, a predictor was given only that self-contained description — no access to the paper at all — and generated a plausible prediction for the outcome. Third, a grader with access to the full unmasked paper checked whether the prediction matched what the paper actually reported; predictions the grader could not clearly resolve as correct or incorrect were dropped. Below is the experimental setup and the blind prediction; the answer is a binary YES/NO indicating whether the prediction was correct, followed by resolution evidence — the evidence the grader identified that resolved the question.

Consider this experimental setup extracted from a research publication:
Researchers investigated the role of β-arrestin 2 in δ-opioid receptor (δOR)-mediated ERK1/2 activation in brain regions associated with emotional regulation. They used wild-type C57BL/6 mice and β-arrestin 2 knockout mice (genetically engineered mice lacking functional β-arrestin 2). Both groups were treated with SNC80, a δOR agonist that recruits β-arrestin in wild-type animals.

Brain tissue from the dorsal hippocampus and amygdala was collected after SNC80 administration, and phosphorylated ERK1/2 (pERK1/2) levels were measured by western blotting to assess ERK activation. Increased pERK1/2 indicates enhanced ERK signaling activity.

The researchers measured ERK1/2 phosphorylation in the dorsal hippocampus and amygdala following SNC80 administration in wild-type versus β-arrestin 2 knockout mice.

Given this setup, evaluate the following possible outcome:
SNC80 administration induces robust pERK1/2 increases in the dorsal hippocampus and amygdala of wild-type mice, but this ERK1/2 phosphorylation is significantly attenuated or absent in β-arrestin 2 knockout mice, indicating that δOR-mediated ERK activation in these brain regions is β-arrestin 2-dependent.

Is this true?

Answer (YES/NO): YES